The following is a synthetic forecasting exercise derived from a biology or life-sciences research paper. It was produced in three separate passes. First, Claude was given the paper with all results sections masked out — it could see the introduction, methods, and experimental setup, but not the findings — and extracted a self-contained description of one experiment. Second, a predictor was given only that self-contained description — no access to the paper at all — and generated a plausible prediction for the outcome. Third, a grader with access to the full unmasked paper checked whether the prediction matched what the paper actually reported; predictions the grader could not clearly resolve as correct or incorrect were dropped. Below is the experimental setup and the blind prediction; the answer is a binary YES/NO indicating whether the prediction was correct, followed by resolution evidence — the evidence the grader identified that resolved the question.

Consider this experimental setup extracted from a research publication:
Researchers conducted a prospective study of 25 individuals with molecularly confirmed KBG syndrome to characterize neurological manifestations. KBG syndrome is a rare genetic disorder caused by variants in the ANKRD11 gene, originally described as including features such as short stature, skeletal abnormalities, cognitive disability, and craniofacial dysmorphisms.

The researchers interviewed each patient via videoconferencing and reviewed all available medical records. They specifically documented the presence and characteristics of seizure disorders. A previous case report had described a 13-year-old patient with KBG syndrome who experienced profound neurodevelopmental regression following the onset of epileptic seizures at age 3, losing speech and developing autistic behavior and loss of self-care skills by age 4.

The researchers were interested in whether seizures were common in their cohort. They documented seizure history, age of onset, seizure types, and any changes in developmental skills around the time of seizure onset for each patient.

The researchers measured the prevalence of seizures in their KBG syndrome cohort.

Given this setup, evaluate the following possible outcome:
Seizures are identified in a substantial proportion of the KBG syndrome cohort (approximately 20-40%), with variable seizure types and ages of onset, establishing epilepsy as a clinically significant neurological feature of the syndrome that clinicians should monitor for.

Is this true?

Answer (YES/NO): NO